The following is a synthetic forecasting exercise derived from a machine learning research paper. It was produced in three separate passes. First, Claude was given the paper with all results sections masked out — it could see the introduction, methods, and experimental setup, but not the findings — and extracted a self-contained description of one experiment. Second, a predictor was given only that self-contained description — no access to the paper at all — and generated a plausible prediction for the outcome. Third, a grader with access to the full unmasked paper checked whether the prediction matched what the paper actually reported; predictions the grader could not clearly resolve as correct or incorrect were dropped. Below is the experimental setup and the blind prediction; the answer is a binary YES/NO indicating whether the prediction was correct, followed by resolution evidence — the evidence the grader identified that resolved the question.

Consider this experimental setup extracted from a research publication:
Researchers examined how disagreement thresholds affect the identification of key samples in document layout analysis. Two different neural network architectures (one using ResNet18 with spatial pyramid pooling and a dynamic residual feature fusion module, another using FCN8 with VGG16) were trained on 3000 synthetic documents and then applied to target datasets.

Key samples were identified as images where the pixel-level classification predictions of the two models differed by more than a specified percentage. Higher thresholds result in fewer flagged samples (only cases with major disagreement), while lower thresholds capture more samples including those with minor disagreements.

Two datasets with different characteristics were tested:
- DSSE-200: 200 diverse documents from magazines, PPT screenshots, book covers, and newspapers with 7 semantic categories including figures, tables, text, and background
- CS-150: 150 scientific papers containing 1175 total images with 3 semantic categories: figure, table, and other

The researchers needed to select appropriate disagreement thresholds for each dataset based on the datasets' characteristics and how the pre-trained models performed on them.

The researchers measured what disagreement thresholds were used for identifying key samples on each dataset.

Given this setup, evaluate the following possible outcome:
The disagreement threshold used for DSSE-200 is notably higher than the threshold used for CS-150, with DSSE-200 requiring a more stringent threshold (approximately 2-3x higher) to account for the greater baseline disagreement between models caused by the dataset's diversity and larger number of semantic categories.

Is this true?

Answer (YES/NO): NO